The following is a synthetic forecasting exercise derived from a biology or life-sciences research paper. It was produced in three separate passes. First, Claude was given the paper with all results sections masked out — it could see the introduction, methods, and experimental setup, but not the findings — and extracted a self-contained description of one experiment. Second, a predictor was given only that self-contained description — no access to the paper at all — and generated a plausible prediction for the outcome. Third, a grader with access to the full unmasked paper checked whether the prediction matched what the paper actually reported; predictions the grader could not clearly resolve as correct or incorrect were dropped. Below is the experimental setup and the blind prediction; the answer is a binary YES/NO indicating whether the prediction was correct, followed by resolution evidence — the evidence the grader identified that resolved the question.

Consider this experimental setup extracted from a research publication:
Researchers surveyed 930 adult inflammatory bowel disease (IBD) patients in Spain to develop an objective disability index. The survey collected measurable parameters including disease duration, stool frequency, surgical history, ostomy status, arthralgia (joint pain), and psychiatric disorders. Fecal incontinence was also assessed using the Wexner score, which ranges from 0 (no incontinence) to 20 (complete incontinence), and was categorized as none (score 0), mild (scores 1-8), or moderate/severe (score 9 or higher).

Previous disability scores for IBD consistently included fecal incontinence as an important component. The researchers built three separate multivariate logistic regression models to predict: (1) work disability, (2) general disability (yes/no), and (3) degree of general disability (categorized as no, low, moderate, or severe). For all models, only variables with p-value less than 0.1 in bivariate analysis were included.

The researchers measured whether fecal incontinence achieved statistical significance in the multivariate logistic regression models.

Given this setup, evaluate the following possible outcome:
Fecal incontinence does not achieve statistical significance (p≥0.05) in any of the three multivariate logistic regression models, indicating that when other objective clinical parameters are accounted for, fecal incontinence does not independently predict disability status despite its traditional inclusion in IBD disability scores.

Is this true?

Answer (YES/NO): YES